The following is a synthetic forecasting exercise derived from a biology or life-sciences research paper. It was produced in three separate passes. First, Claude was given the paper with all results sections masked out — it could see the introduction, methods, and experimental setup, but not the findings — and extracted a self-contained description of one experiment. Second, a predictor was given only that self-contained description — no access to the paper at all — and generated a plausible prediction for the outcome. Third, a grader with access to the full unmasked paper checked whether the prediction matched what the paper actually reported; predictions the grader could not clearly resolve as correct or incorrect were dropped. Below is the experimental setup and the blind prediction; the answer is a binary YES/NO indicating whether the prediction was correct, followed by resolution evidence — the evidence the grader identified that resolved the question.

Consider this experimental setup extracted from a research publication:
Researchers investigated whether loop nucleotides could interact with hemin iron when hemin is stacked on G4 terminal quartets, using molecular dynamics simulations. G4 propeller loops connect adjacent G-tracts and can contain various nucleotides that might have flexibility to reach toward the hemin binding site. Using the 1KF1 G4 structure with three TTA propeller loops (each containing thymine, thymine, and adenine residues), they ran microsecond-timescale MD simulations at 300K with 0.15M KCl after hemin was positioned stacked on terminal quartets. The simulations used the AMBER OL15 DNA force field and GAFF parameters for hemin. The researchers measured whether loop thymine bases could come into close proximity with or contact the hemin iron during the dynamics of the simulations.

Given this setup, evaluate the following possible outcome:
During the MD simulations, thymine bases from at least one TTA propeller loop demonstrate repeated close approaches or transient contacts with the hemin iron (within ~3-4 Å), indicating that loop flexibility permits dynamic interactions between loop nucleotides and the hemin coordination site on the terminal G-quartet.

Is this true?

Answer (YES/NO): YES